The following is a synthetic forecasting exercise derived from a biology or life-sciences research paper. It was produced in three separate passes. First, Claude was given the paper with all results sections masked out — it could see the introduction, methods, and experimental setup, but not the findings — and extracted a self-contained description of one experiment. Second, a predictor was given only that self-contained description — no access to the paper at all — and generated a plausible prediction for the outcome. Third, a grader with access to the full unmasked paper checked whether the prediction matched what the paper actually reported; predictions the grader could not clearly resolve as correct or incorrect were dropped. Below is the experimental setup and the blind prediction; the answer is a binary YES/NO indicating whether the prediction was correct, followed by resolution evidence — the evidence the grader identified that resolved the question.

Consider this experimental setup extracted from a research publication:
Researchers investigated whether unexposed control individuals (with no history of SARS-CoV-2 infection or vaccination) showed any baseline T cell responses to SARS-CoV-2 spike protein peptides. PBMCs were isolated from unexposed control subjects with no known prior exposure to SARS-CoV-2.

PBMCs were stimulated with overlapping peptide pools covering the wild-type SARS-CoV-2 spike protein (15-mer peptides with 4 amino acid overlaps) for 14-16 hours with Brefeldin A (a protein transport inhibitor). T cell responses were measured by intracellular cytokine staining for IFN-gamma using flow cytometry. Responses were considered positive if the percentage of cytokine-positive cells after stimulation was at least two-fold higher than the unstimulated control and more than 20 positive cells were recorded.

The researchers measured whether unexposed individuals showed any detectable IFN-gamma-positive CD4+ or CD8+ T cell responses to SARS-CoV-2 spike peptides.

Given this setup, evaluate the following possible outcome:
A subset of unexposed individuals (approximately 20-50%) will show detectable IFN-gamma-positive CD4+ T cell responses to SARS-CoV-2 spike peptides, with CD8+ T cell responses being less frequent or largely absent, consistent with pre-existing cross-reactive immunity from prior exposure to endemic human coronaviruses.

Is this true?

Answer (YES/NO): NO